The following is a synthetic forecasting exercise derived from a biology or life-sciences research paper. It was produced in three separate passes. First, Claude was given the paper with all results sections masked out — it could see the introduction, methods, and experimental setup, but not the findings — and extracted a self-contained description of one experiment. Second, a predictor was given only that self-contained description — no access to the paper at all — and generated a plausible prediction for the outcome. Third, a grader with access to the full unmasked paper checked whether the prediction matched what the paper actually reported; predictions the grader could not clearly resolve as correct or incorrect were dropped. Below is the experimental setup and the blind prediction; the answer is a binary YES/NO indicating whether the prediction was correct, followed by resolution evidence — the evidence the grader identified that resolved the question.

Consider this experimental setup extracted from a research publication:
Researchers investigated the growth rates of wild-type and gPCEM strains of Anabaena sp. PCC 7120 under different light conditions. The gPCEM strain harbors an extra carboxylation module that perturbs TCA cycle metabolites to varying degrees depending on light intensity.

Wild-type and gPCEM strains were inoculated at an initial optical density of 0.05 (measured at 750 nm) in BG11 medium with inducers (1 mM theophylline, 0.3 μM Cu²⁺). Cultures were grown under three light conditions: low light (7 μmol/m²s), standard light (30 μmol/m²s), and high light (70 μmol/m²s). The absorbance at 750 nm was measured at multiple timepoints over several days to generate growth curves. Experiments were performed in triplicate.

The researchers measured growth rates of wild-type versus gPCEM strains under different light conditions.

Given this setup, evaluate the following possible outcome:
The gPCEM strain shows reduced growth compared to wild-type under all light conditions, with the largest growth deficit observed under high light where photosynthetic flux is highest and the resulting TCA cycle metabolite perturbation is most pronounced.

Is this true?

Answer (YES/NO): YES